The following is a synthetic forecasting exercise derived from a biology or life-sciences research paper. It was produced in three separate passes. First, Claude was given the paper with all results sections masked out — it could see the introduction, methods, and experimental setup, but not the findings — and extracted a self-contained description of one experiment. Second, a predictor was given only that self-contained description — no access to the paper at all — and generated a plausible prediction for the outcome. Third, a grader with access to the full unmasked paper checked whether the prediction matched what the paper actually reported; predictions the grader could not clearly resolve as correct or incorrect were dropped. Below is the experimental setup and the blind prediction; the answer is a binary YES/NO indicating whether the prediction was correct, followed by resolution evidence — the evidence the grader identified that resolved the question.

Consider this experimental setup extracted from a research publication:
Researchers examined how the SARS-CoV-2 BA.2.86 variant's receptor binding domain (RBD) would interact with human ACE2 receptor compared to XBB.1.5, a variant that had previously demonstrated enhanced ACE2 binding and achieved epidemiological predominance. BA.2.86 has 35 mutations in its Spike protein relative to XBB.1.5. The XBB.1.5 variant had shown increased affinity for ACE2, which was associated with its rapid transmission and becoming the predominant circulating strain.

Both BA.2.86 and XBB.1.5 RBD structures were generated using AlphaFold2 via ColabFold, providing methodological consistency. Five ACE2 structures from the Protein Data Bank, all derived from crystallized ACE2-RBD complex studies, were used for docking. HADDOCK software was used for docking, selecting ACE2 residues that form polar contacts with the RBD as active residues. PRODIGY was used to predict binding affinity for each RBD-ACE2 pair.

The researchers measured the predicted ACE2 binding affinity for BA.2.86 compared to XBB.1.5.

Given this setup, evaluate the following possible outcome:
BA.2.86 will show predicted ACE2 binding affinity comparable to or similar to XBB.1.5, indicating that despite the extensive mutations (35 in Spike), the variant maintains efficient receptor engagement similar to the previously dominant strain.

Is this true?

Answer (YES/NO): YES